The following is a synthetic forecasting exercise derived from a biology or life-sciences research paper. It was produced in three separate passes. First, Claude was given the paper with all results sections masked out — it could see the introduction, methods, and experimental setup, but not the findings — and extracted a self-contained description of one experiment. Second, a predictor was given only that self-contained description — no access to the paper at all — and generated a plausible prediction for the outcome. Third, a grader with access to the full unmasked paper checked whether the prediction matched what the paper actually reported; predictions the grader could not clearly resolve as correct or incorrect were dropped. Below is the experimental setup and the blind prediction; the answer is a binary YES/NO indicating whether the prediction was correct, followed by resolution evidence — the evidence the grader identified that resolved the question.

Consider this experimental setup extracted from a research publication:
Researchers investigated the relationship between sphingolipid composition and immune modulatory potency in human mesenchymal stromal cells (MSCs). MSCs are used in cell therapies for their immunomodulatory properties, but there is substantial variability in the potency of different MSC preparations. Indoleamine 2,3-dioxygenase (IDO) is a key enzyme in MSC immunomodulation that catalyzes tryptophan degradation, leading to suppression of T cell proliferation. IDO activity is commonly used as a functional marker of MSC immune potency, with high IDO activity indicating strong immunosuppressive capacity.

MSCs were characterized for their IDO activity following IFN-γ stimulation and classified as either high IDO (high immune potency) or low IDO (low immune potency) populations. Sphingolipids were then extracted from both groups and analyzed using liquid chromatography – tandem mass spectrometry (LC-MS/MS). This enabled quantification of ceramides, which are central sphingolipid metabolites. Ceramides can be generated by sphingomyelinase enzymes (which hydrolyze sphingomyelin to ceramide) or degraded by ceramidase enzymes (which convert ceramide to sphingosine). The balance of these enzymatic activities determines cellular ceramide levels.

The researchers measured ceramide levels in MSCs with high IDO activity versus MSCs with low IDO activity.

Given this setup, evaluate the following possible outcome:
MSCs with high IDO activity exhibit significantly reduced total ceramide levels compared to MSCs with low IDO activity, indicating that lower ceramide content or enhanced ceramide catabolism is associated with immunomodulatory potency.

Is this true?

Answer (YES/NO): YES